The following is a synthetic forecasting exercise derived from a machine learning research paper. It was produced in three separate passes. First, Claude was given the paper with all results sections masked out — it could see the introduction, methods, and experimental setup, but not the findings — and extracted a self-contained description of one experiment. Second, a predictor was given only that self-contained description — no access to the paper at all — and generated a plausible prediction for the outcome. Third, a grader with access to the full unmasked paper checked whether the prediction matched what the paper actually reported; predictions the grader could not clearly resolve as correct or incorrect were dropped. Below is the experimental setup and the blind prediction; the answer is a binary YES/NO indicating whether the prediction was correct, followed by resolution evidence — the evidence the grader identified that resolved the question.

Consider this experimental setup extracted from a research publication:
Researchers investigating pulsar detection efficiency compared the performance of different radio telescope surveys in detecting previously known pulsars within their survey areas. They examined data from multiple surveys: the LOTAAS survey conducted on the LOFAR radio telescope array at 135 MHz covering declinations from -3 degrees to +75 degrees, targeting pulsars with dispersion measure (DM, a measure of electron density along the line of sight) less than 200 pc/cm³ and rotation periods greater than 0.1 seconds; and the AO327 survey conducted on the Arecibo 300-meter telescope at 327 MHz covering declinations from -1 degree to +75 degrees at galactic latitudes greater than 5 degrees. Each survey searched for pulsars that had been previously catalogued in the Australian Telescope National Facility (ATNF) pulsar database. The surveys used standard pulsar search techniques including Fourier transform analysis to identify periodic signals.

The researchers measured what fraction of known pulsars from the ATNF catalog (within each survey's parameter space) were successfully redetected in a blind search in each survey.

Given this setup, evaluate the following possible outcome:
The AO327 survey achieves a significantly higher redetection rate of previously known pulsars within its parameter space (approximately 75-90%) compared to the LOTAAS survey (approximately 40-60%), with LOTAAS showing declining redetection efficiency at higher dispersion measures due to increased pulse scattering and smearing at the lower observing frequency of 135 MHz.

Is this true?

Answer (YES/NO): NO